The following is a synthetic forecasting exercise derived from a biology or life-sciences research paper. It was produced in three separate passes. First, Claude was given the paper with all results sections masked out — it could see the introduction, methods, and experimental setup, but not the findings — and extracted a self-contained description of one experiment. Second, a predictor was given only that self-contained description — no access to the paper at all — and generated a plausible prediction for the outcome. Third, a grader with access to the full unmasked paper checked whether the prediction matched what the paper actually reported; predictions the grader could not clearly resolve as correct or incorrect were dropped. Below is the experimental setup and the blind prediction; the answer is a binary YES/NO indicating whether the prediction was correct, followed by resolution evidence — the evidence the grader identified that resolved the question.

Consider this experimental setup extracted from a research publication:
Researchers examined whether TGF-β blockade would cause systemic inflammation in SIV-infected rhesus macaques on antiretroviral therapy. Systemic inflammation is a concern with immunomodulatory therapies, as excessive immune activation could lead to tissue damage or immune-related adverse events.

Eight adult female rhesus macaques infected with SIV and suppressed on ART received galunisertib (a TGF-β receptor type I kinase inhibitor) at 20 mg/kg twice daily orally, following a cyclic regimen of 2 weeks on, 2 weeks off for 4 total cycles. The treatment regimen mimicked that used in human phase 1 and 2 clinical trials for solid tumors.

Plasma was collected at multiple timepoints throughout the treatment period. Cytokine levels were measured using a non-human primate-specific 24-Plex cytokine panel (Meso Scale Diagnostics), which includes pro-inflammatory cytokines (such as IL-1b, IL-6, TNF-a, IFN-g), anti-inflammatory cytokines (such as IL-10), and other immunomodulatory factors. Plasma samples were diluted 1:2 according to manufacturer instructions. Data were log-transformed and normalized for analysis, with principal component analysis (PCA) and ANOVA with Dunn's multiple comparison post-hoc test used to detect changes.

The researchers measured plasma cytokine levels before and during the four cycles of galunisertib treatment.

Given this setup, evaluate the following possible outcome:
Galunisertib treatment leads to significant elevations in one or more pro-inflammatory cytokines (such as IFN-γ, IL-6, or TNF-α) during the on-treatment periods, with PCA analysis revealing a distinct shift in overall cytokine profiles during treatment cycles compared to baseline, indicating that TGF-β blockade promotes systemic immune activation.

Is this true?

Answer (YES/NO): NO